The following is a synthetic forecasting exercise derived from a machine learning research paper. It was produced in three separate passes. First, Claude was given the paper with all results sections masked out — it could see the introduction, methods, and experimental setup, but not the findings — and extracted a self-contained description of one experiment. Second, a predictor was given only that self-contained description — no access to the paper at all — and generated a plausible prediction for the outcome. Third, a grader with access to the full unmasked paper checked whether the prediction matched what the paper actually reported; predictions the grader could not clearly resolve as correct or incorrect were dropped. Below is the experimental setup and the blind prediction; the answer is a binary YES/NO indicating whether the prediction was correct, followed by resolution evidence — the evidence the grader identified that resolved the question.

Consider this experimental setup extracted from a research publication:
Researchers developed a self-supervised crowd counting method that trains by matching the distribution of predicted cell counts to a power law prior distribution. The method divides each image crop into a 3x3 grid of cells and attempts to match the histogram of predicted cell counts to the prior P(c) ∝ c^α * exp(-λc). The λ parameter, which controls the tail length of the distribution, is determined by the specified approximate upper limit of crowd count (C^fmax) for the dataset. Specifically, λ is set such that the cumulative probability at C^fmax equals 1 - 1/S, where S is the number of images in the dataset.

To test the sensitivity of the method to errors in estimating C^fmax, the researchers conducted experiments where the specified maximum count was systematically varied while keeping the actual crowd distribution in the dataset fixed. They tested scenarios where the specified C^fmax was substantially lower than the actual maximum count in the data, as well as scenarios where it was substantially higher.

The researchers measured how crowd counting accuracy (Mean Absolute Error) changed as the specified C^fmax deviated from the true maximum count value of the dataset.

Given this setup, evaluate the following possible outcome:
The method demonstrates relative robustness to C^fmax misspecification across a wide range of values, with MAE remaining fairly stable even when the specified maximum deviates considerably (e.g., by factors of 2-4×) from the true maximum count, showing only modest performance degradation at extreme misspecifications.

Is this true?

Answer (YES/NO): NO